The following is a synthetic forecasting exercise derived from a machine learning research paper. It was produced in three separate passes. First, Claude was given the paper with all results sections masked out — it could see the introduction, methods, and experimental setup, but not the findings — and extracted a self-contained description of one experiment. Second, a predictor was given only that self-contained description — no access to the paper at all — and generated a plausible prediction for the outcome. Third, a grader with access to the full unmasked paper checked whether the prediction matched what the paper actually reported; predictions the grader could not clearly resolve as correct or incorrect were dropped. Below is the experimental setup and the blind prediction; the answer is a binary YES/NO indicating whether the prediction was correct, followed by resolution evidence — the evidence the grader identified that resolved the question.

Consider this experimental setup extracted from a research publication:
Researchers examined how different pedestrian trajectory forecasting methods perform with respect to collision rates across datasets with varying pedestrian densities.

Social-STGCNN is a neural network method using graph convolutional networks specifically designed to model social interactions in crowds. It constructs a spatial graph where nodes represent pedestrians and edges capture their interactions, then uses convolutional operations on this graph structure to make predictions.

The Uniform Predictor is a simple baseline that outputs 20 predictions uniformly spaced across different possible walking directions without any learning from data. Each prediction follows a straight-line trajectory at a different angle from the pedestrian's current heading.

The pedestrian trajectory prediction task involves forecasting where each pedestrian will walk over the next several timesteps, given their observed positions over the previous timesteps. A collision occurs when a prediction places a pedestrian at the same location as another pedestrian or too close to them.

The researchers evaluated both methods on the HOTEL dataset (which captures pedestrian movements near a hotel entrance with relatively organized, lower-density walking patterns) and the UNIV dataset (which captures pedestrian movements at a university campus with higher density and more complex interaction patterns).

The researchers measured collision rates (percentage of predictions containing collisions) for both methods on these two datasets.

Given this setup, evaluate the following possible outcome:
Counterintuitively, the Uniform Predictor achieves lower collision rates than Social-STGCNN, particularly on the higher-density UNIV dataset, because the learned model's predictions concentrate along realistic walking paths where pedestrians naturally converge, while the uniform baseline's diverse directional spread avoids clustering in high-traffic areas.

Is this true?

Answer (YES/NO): YES